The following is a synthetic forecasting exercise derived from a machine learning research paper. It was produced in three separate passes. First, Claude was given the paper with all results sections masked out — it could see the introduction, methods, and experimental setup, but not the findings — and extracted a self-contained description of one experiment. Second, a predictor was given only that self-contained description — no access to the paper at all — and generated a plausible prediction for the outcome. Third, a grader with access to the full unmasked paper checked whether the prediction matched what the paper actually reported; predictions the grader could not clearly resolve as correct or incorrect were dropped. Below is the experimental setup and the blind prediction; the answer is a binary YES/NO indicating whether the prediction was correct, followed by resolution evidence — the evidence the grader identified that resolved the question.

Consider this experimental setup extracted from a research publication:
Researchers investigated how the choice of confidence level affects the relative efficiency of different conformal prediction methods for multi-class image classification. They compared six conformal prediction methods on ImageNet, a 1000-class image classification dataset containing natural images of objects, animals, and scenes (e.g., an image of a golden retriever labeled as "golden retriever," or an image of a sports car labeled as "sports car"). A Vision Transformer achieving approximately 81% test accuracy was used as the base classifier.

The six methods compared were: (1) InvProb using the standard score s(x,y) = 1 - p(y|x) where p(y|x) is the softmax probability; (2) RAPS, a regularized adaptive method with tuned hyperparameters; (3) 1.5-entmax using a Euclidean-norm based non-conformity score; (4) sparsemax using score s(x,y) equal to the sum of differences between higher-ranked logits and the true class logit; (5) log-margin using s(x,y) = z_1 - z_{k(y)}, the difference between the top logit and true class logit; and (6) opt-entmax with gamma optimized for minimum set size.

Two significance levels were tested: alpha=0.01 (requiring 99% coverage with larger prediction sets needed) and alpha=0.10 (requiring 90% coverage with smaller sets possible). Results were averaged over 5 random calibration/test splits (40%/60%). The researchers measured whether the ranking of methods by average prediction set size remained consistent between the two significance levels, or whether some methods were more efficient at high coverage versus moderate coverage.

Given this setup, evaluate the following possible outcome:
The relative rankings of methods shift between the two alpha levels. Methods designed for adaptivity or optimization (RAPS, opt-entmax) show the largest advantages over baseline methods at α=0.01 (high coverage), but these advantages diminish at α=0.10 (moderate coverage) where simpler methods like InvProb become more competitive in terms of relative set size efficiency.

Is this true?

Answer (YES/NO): NO